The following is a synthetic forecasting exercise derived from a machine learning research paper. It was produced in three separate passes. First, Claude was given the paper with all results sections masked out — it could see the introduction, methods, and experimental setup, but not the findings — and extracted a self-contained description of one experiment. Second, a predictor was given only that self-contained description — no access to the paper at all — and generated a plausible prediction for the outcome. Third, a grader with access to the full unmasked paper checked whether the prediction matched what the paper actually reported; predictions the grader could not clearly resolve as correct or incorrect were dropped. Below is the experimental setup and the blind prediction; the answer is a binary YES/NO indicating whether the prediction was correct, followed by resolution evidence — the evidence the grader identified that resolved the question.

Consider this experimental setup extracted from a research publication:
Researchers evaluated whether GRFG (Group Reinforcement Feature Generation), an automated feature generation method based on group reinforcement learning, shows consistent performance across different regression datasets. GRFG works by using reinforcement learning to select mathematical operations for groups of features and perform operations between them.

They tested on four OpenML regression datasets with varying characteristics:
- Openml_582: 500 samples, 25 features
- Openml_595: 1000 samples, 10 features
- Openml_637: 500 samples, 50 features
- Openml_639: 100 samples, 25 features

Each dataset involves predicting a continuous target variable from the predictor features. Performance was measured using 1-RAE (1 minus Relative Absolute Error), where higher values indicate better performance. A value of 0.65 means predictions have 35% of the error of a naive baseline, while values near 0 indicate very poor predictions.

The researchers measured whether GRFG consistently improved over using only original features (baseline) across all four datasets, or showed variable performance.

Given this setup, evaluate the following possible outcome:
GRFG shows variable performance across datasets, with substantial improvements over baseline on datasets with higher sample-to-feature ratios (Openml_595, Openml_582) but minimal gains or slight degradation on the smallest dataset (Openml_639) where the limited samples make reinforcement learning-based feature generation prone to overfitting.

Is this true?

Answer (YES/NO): NO